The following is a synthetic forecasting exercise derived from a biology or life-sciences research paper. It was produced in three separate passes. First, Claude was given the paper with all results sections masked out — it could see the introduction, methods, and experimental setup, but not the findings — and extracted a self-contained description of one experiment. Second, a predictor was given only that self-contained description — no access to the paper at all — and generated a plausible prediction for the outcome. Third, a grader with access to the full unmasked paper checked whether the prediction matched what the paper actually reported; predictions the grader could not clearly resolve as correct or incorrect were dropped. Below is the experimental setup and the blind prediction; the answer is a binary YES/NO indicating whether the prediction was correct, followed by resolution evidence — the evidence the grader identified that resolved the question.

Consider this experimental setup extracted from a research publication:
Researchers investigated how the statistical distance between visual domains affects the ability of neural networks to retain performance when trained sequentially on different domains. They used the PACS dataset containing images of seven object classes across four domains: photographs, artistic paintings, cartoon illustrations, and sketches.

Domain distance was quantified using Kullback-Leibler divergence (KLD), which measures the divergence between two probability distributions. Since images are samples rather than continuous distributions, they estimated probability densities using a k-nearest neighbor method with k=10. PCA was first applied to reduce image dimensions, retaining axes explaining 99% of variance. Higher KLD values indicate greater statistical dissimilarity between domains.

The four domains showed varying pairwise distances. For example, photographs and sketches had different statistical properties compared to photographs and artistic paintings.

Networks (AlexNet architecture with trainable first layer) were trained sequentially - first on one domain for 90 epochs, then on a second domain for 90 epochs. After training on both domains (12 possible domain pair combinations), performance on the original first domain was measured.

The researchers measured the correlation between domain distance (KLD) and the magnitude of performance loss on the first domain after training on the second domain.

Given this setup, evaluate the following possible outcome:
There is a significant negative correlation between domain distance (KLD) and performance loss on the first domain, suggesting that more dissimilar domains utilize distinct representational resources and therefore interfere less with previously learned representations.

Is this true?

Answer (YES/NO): NO